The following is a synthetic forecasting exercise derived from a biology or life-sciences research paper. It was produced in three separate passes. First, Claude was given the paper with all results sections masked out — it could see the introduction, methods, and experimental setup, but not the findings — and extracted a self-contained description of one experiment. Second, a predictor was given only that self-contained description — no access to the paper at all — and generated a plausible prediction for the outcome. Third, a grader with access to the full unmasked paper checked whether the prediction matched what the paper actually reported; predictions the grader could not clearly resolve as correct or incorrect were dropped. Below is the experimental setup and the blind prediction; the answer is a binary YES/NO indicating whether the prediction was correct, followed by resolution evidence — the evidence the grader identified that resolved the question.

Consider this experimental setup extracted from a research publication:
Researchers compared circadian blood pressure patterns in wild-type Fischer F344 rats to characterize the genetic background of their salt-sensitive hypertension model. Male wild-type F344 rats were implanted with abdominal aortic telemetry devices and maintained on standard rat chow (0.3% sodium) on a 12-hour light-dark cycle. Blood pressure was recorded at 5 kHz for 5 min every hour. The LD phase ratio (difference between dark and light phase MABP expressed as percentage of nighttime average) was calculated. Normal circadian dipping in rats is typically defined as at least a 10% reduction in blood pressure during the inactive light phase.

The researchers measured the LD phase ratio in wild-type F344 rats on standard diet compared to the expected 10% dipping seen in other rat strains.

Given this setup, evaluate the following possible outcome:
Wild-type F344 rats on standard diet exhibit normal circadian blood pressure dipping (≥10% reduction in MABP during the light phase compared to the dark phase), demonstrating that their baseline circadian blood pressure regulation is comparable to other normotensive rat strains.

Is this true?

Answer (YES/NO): NO